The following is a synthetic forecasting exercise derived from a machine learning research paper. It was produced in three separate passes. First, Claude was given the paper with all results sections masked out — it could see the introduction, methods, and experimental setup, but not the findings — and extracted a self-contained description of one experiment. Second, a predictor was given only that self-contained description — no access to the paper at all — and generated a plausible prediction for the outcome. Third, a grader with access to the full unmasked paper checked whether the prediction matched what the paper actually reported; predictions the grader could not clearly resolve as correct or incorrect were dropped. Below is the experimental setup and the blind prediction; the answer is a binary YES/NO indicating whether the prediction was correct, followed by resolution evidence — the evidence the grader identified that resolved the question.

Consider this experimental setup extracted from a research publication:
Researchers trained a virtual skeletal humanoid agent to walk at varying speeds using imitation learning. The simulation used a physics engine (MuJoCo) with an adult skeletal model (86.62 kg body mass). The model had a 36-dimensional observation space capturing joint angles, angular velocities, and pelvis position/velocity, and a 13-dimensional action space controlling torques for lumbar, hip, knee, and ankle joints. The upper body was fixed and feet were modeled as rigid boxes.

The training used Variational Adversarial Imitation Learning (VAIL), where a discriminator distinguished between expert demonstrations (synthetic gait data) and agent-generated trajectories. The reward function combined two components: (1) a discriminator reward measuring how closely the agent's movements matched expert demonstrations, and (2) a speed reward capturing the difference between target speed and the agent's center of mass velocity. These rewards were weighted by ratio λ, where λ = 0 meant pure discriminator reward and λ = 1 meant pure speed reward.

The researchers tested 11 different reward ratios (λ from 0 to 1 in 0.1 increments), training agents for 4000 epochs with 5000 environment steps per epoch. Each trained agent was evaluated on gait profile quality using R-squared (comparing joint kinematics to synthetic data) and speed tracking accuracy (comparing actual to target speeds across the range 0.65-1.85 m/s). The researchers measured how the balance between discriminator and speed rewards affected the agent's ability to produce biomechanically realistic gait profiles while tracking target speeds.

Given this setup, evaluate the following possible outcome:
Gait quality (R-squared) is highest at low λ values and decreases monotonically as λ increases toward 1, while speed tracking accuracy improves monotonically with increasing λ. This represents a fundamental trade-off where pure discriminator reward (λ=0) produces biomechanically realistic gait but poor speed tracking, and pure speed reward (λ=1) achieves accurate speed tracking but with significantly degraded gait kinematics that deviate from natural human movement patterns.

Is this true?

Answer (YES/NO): NO